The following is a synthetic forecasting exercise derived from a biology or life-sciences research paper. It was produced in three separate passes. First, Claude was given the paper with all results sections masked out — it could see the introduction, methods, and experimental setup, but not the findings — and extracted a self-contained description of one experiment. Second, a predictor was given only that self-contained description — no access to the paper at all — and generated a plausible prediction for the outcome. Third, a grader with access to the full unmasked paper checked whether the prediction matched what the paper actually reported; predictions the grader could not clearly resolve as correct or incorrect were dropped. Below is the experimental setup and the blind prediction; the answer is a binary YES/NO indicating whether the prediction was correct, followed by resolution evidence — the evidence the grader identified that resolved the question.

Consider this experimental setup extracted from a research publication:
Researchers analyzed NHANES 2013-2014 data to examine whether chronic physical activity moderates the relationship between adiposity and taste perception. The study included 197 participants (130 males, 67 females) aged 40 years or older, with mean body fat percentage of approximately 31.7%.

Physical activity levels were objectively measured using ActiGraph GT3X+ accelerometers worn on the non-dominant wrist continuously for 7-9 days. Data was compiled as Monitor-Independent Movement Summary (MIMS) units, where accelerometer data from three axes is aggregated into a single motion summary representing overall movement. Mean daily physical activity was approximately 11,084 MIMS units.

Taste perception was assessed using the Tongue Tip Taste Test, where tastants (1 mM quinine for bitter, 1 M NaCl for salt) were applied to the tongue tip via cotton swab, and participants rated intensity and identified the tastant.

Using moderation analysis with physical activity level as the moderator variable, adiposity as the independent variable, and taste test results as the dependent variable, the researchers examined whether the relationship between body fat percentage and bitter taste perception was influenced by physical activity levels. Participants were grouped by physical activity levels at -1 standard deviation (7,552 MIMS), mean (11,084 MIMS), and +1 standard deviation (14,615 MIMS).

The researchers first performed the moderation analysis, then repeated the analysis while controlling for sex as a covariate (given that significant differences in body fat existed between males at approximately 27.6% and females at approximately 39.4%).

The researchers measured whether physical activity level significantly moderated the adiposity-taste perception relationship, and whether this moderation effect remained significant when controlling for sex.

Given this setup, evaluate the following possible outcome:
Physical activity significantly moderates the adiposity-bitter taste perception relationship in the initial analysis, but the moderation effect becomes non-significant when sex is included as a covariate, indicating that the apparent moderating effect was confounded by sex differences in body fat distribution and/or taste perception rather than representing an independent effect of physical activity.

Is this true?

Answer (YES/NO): YES